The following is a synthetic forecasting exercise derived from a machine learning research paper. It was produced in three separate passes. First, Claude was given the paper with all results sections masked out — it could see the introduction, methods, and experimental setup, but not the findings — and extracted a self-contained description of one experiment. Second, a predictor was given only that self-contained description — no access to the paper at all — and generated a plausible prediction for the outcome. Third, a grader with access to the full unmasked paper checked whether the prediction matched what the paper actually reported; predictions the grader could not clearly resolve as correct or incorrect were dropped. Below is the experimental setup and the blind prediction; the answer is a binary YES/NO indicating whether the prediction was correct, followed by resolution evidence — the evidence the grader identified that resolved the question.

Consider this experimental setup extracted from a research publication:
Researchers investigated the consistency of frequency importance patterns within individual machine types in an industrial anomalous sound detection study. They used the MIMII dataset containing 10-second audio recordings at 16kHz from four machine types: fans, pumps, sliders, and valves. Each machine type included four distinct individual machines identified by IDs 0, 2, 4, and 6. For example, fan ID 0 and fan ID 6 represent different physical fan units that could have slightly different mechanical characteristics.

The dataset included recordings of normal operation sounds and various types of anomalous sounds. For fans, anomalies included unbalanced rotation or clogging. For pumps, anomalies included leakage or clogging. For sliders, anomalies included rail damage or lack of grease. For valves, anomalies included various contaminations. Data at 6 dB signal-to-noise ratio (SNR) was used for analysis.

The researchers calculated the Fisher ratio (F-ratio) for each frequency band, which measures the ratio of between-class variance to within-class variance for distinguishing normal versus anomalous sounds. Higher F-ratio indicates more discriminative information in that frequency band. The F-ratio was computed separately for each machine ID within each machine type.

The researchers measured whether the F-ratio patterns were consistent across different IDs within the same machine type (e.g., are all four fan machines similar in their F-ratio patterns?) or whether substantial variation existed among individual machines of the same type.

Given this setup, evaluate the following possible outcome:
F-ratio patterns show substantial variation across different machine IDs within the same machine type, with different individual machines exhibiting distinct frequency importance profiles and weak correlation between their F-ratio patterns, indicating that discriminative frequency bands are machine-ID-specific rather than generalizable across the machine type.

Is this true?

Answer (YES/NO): NO